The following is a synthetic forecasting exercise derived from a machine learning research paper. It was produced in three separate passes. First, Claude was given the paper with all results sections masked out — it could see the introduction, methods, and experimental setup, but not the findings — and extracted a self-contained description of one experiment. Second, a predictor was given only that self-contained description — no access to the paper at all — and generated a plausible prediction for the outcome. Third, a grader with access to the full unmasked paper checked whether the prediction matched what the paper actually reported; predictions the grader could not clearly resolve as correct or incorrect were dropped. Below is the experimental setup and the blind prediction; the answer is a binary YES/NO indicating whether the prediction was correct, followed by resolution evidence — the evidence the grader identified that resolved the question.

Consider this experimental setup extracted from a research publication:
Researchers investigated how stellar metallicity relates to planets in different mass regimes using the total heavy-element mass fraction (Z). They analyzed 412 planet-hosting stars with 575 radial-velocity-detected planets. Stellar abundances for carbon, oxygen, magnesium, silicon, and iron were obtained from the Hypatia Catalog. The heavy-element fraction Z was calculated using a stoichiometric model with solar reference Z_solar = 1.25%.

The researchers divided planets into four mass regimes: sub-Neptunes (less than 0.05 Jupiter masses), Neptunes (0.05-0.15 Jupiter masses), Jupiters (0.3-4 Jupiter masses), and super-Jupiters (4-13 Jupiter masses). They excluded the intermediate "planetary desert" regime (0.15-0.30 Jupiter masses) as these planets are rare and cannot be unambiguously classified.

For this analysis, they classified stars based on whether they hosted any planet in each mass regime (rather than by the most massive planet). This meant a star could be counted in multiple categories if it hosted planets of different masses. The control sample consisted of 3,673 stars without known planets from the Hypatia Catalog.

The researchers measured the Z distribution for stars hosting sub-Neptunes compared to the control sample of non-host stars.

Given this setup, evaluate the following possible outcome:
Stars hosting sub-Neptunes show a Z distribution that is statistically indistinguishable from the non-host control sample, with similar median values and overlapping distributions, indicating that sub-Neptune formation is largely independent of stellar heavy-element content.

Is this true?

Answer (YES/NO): NO